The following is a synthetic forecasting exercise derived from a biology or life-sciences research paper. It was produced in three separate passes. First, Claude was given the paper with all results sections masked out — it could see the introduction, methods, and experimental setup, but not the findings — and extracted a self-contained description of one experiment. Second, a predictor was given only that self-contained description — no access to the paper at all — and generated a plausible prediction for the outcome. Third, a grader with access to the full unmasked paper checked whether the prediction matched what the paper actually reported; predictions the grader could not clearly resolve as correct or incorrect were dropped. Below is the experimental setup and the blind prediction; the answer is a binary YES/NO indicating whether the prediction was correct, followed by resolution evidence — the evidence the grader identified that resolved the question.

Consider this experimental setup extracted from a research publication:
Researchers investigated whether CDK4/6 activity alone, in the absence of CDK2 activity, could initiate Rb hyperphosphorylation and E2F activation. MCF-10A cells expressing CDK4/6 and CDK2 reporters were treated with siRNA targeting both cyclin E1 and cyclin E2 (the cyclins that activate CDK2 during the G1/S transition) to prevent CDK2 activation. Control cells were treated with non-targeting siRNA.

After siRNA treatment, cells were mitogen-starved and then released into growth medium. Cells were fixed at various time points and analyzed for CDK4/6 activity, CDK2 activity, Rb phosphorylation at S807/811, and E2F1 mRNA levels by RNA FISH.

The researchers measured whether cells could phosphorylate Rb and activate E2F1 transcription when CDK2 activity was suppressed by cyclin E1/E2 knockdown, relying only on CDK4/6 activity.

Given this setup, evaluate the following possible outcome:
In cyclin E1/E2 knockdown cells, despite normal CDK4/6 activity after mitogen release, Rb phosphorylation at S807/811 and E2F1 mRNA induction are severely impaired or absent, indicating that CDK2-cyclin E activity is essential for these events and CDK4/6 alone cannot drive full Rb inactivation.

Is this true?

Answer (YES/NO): NO